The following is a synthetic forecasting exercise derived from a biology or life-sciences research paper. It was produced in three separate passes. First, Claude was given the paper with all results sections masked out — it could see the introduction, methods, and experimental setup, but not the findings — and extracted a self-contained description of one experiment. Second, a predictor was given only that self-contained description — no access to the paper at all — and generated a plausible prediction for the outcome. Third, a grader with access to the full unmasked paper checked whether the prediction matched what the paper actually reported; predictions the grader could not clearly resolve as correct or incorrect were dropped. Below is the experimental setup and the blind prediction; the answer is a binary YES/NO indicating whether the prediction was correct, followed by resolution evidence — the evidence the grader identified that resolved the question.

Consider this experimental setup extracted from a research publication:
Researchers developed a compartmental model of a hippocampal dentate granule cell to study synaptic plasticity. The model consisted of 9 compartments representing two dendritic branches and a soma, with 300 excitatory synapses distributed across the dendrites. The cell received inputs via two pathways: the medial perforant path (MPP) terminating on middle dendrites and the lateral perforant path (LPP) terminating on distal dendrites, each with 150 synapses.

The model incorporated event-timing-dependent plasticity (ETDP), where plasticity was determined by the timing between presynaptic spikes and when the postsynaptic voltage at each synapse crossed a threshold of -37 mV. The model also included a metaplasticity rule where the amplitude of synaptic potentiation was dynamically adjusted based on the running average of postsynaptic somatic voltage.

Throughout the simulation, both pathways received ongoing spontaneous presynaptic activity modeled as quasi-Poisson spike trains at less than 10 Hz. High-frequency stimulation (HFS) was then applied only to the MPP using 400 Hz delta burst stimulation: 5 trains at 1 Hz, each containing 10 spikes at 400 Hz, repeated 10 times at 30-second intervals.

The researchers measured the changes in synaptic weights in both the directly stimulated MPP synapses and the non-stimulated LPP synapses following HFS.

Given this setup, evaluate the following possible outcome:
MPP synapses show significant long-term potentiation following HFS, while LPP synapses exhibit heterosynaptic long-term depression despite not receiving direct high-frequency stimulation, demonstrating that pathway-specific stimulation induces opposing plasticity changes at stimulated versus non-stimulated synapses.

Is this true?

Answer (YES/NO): YES